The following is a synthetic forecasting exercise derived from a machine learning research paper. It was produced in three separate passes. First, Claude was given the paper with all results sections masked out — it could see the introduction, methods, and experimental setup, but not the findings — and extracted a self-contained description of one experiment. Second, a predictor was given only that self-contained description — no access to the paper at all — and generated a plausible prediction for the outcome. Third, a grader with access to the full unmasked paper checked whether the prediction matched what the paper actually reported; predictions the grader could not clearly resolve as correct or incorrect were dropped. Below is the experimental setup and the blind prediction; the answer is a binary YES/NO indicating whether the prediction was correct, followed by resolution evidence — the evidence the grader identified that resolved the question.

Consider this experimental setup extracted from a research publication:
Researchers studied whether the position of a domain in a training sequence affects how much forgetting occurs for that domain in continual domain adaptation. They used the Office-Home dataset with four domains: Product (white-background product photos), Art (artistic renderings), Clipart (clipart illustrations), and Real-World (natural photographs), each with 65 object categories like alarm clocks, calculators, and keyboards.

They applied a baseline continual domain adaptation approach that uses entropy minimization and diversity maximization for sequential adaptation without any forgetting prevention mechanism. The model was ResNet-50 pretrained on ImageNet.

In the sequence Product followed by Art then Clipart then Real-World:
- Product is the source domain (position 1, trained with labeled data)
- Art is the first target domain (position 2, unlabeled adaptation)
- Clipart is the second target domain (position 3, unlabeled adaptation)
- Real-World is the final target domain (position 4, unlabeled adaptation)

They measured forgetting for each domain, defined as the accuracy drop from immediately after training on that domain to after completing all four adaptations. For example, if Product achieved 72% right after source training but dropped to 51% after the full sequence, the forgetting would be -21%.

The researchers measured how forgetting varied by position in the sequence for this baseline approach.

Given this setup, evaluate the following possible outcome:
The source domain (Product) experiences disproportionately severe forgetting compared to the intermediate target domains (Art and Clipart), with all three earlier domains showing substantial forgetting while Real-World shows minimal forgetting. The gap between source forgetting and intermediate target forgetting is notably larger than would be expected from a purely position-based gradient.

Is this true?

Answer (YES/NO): NO